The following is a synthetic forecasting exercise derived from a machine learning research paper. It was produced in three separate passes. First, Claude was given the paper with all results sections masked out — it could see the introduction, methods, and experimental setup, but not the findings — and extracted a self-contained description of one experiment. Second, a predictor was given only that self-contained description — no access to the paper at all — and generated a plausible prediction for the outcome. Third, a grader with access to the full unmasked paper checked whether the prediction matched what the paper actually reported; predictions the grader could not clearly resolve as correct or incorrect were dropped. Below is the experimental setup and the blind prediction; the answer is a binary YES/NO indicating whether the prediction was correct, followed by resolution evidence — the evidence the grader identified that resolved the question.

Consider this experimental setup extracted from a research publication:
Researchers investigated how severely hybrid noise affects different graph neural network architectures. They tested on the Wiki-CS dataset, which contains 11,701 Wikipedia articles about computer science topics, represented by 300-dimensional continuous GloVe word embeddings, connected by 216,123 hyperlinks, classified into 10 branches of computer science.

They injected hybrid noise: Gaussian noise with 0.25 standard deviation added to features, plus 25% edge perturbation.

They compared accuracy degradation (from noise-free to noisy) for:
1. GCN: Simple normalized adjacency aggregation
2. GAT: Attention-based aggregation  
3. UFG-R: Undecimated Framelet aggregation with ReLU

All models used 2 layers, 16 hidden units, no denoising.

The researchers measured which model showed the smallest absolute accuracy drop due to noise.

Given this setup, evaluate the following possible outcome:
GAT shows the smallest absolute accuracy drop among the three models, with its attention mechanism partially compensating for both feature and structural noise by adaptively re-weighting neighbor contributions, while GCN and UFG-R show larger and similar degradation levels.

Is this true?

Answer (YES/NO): NO